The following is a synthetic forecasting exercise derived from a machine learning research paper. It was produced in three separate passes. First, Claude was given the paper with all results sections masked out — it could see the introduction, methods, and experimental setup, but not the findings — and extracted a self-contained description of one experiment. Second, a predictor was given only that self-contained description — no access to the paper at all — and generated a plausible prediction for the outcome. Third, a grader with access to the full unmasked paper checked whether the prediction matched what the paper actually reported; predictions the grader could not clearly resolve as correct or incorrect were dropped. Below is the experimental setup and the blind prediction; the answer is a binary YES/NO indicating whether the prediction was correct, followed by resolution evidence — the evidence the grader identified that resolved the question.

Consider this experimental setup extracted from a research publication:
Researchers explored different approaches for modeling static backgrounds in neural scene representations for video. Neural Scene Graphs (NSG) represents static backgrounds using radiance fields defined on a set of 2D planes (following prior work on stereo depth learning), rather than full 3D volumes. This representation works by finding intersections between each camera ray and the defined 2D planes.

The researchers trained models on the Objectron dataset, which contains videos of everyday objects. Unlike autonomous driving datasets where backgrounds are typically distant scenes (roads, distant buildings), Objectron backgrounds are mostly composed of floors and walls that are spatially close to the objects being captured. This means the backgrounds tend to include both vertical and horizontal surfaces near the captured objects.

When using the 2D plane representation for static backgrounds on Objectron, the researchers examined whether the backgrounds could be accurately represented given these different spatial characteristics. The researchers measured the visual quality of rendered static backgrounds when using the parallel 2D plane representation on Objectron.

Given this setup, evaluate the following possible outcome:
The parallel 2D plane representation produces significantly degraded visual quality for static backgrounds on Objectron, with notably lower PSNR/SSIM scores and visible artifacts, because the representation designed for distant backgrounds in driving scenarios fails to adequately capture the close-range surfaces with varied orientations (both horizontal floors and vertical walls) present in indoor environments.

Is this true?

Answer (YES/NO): NO